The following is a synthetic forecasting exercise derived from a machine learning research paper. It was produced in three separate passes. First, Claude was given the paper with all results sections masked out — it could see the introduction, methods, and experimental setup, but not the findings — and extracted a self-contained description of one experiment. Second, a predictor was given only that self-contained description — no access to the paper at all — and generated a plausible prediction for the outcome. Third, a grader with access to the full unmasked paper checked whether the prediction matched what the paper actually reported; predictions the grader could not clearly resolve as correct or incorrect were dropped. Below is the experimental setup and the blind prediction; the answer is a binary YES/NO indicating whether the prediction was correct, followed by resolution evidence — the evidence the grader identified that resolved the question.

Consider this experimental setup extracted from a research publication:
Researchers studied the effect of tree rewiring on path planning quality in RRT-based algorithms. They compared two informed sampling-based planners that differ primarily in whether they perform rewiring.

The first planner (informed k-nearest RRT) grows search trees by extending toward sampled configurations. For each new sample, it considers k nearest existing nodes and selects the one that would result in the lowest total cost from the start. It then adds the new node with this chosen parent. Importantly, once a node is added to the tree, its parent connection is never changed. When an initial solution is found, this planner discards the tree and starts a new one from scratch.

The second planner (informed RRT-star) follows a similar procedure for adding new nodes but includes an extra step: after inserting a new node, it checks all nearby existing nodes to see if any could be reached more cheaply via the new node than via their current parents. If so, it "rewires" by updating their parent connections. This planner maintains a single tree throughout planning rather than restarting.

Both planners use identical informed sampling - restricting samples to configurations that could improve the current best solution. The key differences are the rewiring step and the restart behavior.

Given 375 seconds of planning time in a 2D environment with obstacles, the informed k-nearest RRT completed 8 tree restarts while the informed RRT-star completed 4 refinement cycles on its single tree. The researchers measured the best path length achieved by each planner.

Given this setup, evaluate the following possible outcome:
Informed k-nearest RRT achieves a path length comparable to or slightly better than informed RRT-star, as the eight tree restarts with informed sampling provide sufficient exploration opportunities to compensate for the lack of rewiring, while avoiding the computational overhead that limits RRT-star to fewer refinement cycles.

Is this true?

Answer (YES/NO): NO